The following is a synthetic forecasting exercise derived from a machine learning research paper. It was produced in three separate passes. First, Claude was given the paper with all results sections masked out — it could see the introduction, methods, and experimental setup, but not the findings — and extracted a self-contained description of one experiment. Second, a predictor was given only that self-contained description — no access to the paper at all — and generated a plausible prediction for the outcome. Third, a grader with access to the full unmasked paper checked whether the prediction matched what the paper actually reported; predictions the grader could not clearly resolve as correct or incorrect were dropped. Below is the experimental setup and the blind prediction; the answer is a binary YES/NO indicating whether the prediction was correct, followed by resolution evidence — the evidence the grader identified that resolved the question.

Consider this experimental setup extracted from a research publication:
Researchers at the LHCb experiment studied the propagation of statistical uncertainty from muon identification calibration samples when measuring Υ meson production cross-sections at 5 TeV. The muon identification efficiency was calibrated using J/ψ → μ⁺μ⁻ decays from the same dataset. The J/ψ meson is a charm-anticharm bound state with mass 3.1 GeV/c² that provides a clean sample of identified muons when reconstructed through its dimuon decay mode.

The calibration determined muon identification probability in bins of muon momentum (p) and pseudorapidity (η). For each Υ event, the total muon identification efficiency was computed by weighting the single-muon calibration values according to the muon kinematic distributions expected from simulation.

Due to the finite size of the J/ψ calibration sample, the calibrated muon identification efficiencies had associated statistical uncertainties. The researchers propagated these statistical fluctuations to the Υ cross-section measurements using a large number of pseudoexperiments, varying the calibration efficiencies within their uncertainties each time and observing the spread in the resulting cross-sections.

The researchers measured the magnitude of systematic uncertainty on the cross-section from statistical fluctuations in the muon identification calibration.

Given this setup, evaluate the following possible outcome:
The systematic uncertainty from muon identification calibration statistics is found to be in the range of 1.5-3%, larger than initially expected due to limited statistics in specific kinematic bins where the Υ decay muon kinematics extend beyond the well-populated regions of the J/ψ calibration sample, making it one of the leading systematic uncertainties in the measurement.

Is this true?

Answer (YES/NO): NO